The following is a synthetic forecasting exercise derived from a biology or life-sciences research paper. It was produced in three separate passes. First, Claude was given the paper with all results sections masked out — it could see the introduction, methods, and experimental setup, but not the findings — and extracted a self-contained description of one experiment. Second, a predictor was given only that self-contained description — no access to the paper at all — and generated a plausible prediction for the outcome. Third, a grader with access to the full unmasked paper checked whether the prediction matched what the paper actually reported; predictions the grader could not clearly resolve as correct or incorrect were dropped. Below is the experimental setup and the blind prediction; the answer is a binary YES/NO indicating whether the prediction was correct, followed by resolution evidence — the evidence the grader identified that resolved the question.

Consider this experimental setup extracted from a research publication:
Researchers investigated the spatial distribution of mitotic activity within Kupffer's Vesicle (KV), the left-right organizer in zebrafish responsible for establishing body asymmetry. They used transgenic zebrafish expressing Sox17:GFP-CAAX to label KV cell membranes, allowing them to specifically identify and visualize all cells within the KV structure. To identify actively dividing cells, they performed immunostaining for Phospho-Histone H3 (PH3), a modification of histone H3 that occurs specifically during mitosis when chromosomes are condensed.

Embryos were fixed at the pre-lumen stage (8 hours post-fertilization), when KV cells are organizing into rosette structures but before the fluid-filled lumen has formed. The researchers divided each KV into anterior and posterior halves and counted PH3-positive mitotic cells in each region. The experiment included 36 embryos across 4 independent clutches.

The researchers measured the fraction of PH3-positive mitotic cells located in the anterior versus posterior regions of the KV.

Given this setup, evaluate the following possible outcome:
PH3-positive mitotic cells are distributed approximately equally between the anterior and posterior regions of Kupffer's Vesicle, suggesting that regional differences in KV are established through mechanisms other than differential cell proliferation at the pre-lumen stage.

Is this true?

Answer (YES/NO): NO